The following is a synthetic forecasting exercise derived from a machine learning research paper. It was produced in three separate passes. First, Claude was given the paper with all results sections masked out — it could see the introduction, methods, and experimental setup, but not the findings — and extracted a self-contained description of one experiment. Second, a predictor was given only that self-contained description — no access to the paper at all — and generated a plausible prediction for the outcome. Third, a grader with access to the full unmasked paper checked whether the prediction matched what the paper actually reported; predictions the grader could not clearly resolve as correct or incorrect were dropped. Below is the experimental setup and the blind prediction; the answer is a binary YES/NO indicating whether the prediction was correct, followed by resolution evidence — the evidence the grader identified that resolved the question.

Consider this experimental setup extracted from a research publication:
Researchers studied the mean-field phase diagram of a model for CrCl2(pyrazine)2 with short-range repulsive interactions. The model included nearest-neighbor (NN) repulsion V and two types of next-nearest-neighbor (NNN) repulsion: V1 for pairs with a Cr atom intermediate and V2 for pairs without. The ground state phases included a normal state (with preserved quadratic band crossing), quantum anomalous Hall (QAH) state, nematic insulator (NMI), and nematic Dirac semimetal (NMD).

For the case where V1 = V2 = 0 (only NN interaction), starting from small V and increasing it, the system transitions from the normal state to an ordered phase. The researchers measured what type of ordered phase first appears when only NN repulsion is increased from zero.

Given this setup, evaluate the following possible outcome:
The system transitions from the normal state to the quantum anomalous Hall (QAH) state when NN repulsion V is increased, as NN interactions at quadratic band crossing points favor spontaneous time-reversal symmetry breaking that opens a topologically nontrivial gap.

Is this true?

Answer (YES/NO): NO